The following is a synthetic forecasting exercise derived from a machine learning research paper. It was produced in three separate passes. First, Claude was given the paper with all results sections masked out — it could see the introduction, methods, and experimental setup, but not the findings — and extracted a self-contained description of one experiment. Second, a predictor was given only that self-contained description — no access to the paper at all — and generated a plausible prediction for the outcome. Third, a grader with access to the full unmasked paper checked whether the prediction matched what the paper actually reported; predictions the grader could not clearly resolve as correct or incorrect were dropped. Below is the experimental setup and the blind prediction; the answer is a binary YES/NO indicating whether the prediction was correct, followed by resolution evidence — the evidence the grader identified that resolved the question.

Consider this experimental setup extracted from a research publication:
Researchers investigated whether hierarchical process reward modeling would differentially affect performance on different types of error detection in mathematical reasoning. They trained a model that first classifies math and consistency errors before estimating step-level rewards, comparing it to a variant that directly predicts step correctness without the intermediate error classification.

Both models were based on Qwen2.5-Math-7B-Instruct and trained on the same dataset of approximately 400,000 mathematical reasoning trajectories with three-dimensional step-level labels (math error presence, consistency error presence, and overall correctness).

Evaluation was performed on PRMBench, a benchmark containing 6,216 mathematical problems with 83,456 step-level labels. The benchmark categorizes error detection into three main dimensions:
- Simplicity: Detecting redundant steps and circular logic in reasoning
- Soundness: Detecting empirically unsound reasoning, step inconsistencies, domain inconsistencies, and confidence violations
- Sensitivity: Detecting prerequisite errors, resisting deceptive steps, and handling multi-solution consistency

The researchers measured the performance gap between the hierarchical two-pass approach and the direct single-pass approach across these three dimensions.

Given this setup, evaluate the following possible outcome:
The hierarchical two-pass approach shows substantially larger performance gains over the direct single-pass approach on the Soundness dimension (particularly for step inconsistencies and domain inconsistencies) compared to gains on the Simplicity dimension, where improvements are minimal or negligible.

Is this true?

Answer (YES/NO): NO